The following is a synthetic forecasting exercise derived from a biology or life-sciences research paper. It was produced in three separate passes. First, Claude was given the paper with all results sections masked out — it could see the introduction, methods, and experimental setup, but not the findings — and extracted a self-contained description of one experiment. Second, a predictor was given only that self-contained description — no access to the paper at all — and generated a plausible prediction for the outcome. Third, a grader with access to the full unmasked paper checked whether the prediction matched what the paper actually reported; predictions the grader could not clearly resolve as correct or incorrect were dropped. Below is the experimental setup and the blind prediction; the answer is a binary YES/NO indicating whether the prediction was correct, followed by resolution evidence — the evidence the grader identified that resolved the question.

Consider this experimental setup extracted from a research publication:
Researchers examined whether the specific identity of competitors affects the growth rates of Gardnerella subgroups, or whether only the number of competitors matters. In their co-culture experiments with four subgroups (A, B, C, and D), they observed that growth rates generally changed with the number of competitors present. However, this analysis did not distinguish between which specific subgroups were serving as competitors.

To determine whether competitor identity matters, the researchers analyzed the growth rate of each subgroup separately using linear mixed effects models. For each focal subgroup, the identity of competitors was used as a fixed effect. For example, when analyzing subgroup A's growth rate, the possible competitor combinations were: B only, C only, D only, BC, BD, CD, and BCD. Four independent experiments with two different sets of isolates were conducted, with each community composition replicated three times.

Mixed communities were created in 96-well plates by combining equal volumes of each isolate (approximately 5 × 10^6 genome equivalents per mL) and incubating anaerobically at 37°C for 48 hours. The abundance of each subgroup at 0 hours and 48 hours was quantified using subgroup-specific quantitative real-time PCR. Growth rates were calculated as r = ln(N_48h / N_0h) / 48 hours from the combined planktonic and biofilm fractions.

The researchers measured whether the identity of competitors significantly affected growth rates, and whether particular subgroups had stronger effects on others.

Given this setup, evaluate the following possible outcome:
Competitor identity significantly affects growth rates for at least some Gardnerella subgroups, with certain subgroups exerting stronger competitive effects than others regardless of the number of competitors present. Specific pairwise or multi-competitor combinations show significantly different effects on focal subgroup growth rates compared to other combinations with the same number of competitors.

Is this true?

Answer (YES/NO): YES